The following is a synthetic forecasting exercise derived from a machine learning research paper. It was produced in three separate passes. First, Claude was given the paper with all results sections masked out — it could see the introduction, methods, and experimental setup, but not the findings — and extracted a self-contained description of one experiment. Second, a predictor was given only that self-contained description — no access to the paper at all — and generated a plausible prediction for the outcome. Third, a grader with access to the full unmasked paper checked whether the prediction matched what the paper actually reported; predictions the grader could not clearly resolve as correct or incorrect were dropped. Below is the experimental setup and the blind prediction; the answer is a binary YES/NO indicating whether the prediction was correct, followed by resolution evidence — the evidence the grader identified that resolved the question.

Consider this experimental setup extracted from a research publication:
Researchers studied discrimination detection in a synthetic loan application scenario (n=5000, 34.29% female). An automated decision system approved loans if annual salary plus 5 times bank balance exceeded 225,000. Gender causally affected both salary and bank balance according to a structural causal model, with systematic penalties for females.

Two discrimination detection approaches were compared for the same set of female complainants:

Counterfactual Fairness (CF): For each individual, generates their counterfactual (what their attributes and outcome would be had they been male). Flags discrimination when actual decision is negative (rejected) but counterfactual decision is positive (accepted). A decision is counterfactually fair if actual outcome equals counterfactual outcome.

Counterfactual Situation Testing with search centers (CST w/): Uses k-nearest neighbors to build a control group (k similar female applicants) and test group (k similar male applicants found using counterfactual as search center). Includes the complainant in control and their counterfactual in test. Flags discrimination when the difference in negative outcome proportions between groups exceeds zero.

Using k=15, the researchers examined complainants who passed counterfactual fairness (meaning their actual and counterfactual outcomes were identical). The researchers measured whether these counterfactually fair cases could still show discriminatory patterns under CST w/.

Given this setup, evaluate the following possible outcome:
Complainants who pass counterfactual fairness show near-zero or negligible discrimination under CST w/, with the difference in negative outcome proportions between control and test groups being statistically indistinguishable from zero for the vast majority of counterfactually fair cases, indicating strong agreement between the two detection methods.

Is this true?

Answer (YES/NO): NO